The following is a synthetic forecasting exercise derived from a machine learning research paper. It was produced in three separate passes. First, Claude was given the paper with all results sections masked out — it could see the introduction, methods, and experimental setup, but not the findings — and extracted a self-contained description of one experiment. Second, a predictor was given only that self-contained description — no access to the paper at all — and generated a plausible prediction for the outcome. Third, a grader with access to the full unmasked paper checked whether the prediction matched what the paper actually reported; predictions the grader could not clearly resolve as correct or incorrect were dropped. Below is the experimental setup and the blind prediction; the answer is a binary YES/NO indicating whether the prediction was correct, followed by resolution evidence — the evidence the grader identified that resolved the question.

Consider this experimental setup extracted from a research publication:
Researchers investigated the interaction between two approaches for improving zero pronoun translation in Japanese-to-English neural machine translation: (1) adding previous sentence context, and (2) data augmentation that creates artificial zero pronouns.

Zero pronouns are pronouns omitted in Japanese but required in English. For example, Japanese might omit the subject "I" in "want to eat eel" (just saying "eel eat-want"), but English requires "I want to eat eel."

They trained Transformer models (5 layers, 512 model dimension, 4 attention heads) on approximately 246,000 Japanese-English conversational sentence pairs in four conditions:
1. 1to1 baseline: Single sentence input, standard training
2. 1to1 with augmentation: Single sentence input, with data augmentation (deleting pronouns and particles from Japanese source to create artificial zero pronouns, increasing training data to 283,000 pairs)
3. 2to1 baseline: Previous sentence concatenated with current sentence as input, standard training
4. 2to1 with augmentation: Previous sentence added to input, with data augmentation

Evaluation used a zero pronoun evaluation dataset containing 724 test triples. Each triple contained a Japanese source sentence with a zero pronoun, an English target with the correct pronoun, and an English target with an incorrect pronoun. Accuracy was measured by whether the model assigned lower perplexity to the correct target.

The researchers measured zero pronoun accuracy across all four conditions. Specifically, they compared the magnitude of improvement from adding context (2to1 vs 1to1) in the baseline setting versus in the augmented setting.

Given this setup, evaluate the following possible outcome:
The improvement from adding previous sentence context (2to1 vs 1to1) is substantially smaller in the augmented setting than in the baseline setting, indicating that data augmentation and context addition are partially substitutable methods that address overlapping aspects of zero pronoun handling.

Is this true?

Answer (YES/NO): YES